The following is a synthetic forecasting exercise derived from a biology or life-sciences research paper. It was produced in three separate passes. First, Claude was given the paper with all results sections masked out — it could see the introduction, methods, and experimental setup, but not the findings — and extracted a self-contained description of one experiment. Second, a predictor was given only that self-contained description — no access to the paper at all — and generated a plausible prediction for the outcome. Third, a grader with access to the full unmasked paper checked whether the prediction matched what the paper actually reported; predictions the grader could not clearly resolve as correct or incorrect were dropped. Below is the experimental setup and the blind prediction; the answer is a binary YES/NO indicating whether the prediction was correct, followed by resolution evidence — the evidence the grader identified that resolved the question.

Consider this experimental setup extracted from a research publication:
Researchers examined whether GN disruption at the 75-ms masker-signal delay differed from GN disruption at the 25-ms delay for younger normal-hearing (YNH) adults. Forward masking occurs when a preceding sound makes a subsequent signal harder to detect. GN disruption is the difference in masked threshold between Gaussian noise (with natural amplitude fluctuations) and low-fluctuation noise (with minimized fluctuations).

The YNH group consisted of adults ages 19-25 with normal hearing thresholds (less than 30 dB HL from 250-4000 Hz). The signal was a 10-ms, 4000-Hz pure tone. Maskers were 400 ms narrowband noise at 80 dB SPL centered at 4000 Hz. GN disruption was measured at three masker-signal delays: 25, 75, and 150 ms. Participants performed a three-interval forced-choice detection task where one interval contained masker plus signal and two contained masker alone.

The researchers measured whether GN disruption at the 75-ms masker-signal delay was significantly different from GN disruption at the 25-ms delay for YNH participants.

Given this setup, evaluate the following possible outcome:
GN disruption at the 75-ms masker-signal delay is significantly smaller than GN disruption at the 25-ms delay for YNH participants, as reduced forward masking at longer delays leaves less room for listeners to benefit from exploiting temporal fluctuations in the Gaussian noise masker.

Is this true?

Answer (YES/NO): NO